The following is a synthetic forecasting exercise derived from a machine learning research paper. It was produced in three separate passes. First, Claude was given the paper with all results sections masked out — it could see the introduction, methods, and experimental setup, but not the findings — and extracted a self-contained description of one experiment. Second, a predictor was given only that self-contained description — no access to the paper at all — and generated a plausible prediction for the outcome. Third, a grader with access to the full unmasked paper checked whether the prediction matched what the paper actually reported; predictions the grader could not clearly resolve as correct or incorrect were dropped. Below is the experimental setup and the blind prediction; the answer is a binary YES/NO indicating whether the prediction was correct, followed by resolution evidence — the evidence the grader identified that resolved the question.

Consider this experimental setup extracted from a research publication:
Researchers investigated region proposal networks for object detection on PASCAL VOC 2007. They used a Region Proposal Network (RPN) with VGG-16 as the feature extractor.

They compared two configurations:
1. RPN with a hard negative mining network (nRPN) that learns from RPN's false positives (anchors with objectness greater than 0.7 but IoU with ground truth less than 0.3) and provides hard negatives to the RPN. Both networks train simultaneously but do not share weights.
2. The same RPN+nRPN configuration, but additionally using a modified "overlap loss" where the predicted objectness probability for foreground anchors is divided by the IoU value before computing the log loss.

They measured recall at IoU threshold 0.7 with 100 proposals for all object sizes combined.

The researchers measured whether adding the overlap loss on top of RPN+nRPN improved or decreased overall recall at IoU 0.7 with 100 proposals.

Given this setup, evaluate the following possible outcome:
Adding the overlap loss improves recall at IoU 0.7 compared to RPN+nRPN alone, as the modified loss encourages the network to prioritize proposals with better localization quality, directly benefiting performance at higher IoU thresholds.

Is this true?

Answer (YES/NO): NO